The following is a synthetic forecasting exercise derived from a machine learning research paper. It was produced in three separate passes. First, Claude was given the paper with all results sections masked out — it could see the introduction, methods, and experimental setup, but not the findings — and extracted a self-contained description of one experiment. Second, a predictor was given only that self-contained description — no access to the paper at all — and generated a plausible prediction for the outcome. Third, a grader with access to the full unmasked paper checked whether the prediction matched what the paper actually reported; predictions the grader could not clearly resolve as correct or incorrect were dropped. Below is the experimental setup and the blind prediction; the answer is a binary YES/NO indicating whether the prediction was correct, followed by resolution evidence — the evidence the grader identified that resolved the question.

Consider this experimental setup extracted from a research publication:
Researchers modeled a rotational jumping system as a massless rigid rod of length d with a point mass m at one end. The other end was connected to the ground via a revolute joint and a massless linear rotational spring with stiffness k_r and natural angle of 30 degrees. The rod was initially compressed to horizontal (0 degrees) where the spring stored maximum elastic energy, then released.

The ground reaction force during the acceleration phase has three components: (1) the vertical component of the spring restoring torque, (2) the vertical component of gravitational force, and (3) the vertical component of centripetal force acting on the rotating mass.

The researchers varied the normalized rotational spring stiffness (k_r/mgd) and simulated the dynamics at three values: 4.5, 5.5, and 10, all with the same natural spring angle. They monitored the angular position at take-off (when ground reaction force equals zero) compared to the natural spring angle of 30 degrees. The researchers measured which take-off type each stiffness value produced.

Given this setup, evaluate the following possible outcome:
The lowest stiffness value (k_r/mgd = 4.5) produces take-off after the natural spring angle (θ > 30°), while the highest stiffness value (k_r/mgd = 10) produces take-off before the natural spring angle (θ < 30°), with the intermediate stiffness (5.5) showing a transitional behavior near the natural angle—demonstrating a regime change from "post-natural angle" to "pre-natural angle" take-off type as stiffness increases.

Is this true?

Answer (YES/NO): YES